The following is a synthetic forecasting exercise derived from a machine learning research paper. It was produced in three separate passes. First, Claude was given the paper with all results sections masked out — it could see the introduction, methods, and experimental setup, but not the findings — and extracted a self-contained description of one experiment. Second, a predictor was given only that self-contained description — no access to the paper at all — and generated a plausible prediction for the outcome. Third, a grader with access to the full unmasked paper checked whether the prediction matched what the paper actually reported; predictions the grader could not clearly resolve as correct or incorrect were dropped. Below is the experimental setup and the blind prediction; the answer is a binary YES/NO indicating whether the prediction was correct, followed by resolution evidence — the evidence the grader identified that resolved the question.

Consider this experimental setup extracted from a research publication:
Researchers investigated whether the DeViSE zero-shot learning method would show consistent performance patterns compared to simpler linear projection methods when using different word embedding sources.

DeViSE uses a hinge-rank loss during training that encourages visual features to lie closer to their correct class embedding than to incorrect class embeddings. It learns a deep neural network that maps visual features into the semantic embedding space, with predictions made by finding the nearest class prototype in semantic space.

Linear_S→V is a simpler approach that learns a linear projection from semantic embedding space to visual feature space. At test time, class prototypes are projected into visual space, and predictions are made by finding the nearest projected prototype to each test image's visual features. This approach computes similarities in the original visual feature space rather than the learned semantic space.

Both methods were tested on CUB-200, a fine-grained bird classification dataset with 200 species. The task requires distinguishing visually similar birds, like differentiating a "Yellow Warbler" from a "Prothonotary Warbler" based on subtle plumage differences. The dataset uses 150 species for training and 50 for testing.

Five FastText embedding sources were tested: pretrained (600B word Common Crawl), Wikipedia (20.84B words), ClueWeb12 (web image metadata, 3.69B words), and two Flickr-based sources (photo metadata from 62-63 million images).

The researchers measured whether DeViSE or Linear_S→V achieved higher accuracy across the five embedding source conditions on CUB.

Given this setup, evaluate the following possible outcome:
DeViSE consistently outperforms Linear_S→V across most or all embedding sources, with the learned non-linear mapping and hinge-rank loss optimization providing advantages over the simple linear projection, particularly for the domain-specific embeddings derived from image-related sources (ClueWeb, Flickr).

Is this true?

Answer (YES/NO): NO